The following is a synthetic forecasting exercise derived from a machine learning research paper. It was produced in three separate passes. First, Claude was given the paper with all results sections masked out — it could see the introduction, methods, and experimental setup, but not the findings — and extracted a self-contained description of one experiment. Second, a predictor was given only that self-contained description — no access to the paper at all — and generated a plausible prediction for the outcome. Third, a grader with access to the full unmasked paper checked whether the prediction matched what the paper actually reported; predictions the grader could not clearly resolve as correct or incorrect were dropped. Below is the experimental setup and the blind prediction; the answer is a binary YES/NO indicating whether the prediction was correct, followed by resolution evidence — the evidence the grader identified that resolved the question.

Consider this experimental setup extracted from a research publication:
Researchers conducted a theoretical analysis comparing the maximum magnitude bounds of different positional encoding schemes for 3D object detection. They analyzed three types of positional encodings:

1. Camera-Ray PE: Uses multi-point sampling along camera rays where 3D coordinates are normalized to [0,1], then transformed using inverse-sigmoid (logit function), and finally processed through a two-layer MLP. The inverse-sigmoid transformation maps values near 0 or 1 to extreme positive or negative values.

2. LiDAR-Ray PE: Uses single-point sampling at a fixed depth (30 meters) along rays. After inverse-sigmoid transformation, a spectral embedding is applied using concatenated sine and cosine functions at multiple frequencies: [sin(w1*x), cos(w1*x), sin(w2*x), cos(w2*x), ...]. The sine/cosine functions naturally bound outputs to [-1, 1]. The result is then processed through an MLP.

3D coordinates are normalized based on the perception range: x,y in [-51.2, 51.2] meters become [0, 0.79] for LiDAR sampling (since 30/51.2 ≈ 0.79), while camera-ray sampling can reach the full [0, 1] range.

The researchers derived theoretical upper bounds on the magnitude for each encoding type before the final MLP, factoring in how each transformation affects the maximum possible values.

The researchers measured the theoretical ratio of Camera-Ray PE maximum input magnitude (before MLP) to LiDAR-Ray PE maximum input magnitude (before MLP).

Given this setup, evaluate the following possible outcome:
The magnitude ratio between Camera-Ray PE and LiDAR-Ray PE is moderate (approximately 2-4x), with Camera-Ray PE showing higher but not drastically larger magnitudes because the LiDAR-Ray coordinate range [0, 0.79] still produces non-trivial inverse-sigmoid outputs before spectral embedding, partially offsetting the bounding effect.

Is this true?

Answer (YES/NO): NO